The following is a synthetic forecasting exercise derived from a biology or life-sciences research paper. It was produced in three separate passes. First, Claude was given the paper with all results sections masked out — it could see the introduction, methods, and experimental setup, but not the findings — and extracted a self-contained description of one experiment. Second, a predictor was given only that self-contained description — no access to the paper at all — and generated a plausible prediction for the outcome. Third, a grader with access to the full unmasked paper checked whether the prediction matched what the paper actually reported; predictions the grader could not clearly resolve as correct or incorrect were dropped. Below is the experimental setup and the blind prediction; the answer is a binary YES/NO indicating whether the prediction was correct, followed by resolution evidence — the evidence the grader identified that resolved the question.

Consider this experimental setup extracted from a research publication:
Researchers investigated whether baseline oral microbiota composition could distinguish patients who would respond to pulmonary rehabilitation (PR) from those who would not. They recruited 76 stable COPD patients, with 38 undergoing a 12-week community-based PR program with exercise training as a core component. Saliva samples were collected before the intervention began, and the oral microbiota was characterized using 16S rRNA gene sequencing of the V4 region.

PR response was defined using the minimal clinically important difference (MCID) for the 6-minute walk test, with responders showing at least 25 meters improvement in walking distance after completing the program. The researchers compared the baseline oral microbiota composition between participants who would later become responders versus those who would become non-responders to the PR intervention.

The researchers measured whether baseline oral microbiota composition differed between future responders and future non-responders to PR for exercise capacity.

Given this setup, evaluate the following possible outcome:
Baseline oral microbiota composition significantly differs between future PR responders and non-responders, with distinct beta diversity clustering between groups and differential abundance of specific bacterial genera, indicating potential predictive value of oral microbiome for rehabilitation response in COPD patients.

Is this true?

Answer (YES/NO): NO